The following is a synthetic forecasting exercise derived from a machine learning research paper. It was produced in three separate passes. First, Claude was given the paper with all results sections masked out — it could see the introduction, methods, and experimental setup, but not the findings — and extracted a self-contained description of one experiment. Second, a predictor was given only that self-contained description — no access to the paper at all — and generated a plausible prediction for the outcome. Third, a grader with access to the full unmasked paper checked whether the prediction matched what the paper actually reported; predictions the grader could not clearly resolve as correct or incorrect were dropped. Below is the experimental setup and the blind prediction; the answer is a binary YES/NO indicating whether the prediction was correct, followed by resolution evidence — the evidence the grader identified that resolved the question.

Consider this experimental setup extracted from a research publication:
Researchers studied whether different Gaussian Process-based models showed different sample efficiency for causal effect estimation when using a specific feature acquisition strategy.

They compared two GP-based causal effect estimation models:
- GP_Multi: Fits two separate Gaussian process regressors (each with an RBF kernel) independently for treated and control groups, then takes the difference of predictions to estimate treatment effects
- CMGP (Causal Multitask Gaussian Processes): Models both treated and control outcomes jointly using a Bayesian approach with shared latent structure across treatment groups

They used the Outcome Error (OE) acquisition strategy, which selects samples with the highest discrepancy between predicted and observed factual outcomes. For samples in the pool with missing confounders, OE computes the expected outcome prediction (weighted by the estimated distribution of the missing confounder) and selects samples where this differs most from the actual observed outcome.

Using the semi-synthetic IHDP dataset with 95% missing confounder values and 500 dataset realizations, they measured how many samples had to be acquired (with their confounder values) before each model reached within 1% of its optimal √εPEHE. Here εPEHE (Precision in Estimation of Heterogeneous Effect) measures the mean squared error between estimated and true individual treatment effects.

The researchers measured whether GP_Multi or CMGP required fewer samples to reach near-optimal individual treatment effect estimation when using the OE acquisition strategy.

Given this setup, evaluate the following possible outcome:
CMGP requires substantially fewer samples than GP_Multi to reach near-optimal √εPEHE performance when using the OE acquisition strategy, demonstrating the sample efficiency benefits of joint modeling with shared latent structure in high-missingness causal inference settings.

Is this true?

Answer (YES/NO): YES